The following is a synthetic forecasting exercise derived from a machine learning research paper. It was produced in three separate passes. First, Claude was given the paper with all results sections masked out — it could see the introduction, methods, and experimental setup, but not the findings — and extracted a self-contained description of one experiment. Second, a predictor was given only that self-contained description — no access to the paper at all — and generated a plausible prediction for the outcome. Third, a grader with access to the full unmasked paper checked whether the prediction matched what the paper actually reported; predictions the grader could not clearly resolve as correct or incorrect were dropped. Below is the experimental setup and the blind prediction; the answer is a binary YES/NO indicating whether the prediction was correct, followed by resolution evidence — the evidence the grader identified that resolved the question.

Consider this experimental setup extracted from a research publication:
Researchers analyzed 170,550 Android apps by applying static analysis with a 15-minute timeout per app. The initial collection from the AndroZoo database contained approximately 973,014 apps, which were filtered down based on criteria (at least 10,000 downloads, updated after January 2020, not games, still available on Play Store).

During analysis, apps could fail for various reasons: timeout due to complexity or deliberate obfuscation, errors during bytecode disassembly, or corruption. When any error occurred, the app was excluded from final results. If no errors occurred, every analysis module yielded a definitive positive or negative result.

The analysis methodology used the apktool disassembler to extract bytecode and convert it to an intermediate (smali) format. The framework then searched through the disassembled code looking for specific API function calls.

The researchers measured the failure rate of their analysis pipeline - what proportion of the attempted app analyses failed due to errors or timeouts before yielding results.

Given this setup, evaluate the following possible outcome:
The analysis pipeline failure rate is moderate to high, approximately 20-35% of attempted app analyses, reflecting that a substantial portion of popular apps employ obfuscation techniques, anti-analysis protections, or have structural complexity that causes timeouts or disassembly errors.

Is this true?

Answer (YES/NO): NO